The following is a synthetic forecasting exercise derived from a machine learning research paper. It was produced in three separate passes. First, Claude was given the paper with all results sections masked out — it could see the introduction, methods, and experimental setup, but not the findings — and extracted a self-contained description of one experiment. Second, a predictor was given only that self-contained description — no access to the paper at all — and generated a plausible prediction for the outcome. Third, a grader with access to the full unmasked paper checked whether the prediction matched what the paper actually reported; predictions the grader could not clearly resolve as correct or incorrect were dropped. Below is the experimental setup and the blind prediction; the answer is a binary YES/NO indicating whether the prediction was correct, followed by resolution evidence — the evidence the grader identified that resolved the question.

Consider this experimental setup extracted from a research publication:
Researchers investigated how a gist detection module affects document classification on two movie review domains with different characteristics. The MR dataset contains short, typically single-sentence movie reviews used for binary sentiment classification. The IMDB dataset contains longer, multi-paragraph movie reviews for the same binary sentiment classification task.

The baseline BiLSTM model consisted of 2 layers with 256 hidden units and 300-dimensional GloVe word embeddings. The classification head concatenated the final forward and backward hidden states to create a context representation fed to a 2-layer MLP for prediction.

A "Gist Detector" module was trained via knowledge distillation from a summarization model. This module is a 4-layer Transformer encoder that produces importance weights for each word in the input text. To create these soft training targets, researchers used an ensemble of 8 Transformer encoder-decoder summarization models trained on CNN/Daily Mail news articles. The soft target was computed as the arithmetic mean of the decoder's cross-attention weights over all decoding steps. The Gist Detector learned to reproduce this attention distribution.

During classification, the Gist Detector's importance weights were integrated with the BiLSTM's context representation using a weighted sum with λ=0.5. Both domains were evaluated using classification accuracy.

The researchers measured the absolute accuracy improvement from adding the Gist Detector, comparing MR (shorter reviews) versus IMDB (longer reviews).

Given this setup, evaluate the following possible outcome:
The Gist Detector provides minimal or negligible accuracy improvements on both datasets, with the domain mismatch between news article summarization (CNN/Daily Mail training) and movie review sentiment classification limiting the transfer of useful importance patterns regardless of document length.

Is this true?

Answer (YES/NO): NO